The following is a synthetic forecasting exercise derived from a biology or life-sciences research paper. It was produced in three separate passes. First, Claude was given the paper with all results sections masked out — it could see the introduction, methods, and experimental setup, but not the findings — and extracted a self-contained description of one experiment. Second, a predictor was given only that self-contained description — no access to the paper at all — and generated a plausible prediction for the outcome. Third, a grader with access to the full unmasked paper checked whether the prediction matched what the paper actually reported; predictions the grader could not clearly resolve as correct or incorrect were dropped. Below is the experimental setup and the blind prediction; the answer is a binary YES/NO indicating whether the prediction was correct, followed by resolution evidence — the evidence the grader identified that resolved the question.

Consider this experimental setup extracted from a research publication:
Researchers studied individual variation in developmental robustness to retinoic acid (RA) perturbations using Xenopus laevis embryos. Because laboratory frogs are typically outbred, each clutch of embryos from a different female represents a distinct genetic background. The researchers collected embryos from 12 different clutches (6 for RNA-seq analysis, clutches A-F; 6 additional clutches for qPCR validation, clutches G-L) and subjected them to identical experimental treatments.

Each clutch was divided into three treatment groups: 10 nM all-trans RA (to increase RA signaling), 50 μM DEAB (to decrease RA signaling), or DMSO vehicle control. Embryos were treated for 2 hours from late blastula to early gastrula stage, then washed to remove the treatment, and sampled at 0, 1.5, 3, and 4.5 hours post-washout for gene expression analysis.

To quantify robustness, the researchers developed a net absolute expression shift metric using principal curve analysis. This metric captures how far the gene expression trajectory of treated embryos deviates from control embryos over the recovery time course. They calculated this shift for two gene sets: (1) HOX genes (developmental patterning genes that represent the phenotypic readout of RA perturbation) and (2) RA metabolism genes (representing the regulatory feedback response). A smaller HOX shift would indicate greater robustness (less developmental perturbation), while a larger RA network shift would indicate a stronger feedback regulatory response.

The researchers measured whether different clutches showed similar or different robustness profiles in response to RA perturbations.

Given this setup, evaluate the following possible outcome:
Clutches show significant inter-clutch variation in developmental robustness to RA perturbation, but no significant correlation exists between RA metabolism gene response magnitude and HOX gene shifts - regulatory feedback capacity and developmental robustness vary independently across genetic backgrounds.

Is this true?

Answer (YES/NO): YES